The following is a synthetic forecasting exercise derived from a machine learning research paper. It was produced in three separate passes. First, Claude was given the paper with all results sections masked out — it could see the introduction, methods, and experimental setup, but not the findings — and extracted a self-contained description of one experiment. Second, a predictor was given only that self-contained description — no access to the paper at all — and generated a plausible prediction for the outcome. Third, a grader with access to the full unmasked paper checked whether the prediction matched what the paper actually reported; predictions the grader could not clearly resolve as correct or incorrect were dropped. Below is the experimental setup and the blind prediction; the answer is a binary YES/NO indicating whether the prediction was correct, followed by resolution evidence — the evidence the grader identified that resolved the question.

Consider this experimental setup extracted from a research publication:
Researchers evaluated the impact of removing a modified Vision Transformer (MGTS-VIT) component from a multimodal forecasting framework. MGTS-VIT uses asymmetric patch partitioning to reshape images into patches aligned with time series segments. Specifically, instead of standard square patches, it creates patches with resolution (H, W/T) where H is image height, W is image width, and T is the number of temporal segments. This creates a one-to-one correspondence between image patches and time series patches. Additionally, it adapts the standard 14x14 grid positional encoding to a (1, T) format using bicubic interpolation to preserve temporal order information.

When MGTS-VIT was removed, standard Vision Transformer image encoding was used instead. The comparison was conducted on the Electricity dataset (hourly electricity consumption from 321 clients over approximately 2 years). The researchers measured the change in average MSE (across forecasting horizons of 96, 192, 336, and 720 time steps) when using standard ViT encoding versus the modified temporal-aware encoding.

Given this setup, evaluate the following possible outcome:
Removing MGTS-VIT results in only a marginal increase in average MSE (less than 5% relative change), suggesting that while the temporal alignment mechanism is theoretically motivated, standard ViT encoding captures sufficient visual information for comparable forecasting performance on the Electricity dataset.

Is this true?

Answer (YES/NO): NO